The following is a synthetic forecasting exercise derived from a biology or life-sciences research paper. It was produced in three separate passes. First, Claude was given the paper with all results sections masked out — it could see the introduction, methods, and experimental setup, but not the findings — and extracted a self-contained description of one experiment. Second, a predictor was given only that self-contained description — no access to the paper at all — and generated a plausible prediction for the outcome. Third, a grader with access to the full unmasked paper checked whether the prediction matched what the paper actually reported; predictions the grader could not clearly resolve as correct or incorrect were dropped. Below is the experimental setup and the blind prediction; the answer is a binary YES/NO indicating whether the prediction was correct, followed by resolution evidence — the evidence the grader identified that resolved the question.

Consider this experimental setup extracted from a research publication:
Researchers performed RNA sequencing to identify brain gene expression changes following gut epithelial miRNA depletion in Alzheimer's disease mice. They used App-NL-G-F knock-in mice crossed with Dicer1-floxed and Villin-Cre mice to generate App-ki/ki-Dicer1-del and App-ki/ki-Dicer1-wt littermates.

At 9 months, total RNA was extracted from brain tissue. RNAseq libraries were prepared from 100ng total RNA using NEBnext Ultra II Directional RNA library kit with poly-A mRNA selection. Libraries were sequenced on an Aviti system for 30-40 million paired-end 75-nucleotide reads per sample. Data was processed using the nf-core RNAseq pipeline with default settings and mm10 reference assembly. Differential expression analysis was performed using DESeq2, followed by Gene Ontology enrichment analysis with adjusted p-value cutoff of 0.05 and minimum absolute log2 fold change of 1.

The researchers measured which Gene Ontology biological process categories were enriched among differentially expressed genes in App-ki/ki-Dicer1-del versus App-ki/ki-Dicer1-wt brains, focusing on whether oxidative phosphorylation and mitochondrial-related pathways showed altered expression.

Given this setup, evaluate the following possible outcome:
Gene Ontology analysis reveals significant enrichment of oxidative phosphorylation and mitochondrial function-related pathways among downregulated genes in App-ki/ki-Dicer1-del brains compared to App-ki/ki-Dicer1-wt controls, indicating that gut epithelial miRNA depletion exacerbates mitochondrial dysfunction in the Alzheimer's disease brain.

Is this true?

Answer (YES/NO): YES